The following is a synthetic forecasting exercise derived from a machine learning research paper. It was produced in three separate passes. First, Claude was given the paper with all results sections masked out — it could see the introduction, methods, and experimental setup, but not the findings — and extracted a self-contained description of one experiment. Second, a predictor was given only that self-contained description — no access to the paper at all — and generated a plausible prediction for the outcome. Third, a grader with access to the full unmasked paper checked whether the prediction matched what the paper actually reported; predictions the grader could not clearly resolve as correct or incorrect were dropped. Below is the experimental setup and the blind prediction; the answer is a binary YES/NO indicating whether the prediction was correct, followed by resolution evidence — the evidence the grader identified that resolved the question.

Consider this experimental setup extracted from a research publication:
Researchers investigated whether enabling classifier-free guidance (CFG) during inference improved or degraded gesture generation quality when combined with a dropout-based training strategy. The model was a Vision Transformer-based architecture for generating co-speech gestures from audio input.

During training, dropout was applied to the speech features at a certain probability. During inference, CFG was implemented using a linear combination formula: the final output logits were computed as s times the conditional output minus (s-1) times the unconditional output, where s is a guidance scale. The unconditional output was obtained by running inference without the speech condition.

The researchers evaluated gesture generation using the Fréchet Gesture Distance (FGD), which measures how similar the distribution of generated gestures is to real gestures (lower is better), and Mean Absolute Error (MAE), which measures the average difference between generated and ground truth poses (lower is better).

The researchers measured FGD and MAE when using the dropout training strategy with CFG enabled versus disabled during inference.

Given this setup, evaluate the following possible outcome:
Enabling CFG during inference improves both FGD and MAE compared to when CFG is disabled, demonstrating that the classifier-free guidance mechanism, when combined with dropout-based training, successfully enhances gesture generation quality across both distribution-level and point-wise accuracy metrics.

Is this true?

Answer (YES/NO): NO